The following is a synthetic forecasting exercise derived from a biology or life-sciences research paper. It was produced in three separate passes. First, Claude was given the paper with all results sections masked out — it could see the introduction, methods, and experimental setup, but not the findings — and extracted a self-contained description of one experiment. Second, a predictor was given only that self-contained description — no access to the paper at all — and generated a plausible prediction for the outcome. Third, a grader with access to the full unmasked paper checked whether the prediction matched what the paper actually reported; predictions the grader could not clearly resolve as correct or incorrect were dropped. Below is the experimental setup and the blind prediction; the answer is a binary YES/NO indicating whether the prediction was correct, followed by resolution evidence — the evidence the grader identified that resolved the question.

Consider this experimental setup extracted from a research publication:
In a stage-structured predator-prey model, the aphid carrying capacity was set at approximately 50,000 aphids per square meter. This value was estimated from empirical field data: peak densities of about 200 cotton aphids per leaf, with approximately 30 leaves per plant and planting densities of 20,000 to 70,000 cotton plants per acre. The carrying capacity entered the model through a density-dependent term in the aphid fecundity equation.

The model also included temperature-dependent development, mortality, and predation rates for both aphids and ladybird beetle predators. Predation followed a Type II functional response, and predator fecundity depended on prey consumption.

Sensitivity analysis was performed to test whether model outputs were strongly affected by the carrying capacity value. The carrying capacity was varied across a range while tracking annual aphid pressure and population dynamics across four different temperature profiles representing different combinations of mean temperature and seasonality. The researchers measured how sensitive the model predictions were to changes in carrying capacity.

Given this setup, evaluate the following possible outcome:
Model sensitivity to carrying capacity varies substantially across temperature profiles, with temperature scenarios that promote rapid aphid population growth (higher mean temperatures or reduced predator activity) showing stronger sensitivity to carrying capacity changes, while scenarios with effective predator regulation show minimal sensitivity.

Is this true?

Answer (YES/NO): NO